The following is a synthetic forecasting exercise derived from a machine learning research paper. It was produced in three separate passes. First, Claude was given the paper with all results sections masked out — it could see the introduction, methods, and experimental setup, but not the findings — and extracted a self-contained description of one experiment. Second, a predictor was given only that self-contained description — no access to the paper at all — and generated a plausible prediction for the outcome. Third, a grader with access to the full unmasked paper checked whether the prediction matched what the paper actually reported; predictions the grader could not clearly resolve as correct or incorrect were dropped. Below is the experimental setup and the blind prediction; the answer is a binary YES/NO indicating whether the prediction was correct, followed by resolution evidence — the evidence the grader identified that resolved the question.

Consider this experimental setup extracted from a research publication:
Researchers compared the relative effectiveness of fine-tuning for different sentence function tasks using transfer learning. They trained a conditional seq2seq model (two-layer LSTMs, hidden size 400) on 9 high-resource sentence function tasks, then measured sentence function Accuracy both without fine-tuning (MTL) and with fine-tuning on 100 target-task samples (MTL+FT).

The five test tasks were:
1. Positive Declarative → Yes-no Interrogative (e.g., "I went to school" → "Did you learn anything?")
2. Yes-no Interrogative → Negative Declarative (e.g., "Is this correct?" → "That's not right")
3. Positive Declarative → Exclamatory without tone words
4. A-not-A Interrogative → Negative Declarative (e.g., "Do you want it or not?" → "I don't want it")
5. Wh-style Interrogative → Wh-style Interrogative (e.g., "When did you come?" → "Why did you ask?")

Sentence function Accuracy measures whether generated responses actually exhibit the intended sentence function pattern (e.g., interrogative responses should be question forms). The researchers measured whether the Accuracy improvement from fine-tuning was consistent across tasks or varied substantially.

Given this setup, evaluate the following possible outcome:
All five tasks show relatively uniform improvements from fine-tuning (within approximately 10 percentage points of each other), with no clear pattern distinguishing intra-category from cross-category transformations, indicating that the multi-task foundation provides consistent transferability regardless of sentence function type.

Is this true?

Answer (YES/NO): NO